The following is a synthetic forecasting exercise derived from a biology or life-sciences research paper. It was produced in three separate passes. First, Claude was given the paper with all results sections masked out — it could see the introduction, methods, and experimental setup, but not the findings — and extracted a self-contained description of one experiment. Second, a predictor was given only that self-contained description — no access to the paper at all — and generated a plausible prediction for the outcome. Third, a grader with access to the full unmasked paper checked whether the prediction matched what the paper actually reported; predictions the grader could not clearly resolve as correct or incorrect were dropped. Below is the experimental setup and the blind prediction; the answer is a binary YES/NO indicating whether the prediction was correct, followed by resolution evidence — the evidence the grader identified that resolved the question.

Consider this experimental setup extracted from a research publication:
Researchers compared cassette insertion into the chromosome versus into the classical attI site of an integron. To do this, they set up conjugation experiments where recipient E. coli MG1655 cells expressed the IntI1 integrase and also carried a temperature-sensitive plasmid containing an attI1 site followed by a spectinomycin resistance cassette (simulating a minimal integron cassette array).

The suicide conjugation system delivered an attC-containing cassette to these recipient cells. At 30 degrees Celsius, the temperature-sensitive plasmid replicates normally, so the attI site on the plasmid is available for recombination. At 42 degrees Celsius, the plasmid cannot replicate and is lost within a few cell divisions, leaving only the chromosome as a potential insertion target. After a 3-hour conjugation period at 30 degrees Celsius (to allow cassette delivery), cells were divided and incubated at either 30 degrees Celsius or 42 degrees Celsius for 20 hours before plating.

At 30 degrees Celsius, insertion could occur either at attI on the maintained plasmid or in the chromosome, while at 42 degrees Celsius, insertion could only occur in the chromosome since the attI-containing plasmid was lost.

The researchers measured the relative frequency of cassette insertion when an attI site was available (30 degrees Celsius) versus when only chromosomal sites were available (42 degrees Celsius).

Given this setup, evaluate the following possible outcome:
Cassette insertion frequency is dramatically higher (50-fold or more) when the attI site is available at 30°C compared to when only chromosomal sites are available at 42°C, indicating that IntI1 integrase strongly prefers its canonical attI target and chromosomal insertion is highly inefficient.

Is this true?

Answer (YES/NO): NO